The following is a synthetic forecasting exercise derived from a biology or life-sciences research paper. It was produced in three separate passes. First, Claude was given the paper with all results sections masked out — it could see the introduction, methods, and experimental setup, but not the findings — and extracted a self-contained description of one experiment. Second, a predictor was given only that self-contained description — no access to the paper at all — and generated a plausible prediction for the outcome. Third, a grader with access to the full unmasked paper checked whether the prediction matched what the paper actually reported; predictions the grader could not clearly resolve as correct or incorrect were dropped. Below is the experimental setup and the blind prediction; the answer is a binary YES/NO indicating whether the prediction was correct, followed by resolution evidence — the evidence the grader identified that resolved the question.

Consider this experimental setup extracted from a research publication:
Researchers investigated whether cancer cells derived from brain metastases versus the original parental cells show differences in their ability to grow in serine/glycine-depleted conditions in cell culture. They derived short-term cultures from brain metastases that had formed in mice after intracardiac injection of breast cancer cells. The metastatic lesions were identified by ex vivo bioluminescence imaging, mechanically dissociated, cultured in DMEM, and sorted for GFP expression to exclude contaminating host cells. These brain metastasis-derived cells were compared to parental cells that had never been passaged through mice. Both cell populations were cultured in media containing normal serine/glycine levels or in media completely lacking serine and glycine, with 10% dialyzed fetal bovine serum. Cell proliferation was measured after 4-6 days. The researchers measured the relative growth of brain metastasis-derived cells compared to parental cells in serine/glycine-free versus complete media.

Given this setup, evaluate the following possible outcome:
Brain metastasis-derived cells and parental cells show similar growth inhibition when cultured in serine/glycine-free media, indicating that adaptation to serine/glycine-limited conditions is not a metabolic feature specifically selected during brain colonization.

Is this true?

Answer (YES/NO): NO